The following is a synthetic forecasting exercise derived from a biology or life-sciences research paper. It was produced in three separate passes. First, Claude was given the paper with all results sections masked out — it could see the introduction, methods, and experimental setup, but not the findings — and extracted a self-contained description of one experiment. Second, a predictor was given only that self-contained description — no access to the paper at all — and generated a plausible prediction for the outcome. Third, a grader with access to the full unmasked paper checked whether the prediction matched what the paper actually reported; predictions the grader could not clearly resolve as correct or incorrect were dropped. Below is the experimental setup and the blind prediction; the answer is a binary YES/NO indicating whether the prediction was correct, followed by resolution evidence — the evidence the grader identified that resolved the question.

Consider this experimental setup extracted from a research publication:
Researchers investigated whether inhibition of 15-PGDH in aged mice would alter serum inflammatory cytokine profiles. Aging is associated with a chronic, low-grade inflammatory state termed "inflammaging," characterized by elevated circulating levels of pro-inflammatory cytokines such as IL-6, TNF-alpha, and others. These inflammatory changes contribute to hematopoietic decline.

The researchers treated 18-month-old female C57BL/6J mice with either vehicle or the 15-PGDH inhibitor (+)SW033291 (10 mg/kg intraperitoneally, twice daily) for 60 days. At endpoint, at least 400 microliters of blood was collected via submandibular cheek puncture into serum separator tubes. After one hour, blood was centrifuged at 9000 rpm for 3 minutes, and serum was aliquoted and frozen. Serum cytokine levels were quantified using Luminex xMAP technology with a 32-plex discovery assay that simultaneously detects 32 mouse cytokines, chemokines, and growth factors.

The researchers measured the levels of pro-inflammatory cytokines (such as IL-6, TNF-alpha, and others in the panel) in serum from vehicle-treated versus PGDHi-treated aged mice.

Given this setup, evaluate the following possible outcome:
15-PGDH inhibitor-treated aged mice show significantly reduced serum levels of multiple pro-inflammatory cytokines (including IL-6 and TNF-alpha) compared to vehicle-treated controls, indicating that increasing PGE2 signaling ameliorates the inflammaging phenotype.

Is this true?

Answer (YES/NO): NO